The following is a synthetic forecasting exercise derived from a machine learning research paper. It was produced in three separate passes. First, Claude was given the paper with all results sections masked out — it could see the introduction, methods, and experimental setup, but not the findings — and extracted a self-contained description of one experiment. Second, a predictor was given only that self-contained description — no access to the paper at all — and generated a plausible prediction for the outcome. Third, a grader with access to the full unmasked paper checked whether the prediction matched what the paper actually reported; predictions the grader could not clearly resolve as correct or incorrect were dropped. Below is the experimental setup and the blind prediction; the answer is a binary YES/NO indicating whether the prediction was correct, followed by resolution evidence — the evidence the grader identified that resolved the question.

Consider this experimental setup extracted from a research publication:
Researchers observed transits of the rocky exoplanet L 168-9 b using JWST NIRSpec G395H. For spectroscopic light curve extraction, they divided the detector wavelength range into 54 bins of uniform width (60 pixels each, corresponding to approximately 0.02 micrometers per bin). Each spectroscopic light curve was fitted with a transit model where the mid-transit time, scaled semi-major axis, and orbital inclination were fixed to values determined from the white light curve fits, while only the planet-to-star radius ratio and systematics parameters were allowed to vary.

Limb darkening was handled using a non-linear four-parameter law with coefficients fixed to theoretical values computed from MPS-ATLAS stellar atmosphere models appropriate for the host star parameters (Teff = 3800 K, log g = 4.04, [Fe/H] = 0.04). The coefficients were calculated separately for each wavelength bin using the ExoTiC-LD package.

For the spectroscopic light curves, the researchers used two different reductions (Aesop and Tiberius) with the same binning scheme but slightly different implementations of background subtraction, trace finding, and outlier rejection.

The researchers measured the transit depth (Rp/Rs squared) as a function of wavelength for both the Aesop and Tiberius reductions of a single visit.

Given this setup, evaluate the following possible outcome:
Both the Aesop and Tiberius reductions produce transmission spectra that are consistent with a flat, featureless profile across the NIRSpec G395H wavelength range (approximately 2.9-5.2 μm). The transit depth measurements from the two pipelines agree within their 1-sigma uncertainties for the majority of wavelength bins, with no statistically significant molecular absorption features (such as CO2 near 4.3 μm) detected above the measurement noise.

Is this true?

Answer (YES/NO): YES